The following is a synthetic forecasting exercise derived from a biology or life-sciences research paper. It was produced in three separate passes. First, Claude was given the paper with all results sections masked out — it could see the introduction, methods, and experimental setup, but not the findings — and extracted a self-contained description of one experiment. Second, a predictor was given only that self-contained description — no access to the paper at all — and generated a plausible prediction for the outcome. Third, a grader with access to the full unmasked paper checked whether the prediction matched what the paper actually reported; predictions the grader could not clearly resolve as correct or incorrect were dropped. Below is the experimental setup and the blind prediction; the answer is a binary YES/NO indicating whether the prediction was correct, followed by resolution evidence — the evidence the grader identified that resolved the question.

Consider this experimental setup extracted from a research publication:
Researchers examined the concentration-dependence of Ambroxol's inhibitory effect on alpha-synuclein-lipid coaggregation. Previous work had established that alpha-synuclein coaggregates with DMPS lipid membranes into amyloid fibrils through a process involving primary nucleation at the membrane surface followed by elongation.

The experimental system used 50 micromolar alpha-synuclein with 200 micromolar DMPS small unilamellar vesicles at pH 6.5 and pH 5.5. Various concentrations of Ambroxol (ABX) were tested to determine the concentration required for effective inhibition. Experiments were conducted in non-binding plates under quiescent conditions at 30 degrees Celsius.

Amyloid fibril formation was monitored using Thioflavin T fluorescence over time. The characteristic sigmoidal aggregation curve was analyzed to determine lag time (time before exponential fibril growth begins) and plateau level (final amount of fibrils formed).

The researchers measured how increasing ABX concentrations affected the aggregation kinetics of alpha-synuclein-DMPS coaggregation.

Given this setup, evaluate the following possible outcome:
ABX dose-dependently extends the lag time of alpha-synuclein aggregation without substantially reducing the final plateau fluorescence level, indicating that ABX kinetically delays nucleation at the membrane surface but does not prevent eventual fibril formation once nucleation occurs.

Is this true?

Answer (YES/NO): NO